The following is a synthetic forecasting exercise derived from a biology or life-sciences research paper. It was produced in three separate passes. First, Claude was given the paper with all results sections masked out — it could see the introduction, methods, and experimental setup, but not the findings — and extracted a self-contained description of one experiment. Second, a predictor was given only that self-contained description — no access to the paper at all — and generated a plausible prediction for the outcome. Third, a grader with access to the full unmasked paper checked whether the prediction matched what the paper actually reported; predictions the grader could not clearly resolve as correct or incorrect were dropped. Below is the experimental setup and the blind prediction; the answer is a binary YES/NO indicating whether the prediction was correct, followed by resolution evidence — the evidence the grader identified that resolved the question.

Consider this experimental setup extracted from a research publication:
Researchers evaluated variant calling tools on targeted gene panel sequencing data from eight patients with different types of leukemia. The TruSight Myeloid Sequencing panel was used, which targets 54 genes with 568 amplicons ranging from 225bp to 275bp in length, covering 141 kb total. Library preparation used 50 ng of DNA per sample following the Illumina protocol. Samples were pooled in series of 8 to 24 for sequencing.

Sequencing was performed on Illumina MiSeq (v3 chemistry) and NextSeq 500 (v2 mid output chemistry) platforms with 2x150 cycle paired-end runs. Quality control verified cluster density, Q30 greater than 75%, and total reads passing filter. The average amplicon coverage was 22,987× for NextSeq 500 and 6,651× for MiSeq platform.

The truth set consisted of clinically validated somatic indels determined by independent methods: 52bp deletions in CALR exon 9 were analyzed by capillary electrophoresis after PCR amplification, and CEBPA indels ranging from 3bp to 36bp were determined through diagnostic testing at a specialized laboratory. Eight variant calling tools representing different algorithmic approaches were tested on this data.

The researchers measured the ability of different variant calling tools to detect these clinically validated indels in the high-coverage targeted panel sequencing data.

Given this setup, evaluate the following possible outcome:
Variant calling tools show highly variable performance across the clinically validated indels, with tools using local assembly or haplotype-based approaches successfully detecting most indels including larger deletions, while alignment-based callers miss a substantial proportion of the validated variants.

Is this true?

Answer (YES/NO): NO